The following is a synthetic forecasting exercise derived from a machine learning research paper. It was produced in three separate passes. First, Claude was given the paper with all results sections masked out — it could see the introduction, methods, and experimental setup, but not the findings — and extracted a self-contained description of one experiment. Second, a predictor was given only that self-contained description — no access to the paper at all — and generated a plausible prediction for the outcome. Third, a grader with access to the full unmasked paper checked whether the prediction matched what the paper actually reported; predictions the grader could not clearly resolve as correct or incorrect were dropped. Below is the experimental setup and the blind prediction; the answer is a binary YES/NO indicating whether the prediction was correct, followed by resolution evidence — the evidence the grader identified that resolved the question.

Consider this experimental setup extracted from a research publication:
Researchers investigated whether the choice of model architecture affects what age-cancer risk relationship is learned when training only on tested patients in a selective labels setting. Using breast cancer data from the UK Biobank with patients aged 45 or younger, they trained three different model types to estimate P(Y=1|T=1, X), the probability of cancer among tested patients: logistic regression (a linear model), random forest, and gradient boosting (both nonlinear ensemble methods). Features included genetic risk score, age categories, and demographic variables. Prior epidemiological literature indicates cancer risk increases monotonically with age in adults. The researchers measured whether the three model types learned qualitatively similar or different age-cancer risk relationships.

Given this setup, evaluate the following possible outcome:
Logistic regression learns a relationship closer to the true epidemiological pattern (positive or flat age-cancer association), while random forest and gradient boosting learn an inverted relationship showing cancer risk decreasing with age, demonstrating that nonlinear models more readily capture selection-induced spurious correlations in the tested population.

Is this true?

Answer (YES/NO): NO